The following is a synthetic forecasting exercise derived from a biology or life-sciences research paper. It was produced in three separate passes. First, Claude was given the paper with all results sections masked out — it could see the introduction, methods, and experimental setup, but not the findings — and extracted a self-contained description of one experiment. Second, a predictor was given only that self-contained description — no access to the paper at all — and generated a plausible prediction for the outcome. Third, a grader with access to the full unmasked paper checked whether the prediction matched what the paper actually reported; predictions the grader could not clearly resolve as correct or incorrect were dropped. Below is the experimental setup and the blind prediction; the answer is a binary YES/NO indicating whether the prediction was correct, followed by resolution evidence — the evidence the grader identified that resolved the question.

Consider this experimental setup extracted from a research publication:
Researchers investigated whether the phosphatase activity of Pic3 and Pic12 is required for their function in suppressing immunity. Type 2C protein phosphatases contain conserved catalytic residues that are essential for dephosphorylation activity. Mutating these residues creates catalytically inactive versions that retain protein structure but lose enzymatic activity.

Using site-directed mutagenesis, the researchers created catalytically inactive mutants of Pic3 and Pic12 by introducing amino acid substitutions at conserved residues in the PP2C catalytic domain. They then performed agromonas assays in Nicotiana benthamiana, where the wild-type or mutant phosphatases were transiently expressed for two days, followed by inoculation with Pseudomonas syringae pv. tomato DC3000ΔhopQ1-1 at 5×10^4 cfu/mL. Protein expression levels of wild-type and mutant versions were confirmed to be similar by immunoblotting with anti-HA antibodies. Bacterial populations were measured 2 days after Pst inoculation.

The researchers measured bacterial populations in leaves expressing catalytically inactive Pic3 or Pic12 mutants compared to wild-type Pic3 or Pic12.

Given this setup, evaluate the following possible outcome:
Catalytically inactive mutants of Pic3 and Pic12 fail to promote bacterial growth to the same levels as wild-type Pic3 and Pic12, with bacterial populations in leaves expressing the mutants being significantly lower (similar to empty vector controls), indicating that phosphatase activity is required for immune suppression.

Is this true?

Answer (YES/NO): YES